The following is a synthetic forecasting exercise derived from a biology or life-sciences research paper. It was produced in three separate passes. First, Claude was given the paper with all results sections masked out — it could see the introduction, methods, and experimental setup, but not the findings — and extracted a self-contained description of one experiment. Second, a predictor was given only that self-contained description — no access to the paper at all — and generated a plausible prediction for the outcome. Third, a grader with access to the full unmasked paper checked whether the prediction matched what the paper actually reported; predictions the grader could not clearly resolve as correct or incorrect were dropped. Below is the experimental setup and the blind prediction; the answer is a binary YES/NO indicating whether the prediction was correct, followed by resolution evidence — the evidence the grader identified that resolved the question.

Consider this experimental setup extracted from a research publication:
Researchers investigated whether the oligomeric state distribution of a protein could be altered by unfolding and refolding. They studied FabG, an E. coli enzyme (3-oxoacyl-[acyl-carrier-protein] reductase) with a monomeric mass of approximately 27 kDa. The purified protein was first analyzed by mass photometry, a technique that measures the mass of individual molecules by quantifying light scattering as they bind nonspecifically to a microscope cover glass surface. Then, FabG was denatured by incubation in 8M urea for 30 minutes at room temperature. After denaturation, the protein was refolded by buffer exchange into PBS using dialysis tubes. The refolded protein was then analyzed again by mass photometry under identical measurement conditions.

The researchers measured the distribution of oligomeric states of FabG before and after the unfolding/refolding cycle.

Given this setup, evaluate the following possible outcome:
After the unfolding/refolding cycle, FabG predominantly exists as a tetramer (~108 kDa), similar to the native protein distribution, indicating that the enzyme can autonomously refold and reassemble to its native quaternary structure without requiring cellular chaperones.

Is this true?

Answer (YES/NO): NO